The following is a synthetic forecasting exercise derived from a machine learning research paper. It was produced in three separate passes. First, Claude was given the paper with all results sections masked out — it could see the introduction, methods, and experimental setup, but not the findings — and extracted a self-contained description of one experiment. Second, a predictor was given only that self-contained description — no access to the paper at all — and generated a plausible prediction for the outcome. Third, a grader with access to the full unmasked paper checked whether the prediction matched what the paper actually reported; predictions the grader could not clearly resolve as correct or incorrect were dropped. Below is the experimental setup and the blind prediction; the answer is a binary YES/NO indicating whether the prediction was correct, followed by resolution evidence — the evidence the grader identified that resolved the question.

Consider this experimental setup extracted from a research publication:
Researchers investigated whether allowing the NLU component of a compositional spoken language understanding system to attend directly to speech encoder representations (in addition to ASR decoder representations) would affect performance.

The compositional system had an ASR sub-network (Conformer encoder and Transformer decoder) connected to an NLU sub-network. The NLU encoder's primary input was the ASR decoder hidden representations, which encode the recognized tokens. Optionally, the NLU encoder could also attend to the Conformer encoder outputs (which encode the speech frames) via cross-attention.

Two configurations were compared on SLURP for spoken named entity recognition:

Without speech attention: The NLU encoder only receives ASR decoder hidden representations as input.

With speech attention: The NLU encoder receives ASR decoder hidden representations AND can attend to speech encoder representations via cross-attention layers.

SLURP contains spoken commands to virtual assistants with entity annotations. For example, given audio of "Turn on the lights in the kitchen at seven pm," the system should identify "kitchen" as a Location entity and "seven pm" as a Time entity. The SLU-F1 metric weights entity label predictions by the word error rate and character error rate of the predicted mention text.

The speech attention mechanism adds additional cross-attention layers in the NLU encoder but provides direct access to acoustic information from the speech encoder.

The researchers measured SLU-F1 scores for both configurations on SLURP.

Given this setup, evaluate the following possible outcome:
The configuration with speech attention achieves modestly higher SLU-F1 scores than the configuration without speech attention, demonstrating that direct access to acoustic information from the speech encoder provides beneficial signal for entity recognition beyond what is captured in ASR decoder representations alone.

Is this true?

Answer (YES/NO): YES